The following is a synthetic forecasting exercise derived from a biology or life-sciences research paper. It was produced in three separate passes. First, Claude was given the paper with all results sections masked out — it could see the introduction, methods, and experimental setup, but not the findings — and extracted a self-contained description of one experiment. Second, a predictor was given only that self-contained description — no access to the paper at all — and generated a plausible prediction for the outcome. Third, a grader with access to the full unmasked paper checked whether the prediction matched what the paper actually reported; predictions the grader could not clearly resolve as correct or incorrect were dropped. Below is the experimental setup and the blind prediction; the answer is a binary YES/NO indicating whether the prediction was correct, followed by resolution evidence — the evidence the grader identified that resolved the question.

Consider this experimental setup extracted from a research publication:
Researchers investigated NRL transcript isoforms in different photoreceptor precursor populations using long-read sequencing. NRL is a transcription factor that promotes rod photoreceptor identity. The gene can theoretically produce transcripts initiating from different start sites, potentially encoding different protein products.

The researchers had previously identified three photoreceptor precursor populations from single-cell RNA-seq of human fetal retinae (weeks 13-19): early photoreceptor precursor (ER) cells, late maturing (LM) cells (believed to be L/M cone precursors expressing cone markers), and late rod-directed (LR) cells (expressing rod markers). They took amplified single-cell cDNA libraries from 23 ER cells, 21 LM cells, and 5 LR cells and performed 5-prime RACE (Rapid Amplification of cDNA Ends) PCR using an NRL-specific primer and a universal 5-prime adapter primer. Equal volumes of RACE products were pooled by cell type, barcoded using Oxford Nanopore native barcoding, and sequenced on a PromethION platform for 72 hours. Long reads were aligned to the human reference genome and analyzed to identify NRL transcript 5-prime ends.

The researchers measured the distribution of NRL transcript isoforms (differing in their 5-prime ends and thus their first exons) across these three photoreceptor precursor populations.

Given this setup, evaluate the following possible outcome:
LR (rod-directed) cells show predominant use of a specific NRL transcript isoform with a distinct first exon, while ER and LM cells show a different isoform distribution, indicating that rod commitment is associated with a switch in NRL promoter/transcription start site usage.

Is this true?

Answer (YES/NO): NO